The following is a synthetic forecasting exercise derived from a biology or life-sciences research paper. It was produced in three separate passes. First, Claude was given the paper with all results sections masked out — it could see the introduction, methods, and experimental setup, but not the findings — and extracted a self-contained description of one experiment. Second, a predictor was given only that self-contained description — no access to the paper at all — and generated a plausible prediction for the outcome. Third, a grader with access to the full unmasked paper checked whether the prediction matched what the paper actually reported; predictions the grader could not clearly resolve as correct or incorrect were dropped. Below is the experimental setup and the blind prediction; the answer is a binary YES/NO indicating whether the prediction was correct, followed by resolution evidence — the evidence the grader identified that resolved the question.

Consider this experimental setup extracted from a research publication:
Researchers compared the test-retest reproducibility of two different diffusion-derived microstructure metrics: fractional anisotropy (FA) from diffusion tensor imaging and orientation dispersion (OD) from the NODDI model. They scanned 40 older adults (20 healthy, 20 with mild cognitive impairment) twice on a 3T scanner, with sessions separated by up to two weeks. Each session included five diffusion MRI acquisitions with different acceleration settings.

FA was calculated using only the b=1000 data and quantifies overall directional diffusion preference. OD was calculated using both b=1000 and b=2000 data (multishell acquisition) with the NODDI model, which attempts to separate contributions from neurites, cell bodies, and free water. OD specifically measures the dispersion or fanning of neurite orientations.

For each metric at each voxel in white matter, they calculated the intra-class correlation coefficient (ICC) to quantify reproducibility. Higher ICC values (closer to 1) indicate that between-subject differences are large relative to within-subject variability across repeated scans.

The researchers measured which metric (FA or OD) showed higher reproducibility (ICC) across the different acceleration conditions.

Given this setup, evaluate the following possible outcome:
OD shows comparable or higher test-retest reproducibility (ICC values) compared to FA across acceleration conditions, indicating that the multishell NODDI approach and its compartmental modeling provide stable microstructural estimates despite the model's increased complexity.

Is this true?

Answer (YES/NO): YES